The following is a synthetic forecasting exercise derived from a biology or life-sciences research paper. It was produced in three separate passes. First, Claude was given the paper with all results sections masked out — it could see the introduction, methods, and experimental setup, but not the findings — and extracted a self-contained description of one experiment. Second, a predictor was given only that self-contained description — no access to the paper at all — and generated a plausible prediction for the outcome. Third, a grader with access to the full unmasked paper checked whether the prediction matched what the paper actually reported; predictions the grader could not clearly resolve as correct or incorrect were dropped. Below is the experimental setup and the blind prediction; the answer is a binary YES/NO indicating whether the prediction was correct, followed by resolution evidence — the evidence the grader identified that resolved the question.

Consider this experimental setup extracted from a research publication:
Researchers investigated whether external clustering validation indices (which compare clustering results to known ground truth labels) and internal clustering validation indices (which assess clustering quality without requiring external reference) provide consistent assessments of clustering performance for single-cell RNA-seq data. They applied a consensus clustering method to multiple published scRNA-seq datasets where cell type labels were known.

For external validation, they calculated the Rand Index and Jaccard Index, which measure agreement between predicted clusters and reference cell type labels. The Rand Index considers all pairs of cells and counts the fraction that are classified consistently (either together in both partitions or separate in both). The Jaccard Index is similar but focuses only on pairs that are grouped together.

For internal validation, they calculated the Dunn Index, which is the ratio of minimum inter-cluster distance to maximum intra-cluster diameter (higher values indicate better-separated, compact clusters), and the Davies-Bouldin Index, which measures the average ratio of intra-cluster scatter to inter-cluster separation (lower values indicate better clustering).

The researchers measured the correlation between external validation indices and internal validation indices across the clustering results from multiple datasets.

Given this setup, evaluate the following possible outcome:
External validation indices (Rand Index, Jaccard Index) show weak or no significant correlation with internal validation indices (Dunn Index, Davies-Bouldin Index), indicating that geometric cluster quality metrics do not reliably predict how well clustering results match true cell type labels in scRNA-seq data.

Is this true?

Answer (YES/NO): YES